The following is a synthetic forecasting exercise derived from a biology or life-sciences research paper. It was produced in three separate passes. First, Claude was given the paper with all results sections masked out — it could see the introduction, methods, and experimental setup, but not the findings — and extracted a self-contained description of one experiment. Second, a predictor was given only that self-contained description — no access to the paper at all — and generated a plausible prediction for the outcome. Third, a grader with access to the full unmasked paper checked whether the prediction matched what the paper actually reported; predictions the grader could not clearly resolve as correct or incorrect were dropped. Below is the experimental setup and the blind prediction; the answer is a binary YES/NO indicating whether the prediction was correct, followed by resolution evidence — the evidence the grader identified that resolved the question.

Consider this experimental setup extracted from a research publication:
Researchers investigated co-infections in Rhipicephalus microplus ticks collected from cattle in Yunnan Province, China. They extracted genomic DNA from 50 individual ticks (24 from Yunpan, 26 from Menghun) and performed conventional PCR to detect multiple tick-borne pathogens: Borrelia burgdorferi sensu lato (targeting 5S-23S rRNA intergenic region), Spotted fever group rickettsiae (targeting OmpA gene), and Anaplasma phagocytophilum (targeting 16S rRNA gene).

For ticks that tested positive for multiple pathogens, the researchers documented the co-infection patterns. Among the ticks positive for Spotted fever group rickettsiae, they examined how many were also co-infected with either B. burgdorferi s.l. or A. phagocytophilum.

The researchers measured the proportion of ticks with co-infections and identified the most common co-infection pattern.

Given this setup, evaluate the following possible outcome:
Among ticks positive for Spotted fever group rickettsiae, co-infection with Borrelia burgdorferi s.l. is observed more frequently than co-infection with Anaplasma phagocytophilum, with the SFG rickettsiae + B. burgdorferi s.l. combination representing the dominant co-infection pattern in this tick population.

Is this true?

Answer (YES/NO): YES